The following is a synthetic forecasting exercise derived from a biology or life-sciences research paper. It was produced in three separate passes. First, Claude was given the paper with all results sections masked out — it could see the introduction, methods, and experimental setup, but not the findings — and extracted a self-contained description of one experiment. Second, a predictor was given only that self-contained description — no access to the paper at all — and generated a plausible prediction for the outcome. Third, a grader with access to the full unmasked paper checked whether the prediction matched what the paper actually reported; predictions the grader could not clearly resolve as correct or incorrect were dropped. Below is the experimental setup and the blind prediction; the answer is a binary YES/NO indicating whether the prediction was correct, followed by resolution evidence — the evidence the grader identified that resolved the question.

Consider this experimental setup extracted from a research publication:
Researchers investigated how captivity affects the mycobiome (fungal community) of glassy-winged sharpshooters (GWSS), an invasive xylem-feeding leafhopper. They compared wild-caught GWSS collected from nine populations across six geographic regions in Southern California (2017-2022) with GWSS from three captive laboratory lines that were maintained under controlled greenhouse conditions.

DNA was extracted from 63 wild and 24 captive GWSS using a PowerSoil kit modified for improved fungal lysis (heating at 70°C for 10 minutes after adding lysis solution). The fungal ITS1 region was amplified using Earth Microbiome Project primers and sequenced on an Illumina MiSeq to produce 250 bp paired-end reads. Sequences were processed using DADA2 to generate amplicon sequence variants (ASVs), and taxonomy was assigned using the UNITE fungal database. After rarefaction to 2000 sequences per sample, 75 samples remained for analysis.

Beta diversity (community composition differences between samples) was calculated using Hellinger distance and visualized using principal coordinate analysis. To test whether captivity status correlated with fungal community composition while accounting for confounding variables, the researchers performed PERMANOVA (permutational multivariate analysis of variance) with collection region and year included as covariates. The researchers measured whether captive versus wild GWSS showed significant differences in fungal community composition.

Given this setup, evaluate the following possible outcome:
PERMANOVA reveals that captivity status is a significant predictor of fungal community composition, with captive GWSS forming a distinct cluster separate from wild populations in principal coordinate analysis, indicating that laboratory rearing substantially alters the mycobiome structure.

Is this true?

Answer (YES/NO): YES